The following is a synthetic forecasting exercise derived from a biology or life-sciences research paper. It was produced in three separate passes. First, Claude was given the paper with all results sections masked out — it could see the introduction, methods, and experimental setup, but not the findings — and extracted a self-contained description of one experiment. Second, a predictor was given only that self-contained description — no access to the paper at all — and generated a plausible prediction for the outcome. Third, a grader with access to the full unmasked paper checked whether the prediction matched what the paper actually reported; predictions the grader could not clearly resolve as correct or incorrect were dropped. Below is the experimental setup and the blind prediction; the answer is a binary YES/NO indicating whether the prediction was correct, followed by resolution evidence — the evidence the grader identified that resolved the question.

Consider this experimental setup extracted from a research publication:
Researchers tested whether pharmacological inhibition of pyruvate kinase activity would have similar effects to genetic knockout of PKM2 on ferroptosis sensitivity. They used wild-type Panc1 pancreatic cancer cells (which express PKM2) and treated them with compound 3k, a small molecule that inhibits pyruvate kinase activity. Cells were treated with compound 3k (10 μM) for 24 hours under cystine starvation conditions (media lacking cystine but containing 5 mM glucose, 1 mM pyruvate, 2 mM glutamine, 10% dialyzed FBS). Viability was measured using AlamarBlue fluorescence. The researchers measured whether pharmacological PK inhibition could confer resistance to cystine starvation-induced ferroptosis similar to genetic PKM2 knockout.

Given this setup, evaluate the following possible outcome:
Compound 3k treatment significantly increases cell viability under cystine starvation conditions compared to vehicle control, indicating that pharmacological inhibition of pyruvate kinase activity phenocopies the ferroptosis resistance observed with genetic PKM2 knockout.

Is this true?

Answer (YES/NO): YES